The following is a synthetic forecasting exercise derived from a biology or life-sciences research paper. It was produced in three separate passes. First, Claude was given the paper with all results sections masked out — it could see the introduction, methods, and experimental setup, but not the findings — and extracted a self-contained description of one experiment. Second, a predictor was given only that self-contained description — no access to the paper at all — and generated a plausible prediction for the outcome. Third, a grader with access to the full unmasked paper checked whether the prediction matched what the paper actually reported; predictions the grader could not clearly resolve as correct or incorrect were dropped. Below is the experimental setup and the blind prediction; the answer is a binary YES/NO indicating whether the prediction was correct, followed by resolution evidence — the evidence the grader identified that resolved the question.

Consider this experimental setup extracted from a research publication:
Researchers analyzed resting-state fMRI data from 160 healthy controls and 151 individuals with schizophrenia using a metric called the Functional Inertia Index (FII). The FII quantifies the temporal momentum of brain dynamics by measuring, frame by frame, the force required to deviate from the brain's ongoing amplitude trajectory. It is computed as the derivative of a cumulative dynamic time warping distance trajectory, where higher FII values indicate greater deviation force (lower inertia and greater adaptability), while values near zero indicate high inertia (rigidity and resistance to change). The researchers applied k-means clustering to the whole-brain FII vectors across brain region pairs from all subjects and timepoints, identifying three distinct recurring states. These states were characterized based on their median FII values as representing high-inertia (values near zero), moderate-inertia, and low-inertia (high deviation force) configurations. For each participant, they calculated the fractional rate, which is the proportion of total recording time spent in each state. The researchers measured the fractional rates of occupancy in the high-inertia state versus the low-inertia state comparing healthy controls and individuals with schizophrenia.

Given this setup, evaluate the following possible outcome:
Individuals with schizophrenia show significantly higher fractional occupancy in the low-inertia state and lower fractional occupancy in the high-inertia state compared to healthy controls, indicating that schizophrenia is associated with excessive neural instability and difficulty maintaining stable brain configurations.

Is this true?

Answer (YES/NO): NO